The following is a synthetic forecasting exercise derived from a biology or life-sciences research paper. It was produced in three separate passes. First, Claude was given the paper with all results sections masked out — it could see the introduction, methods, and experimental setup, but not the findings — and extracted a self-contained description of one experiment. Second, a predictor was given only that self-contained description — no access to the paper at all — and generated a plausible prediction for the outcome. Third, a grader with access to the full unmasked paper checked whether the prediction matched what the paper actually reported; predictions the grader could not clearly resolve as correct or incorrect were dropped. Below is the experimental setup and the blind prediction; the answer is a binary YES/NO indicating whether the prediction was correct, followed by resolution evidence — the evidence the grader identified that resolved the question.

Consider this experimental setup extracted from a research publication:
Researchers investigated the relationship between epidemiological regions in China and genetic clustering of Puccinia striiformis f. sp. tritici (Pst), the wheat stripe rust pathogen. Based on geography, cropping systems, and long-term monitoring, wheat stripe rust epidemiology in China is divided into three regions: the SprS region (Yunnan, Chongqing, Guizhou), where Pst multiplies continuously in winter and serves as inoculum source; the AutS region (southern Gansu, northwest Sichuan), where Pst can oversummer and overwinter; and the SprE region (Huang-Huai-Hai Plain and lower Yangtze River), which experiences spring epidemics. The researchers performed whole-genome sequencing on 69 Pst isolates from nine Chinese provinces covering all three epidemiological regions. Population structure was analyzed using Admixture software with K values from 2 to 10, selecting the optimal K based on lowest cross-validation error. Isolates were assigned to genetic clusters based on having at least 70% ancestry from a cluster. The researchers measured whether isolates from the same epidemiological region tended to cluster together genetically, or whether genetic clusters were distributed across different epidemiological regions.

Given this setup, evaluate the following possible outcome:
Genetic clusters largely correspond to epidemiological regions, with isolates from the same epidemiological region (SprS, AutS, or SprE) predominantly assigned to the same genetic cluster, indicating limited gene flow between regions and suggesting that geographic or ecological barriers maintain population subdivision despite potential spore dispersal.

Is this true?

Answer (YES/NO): NO